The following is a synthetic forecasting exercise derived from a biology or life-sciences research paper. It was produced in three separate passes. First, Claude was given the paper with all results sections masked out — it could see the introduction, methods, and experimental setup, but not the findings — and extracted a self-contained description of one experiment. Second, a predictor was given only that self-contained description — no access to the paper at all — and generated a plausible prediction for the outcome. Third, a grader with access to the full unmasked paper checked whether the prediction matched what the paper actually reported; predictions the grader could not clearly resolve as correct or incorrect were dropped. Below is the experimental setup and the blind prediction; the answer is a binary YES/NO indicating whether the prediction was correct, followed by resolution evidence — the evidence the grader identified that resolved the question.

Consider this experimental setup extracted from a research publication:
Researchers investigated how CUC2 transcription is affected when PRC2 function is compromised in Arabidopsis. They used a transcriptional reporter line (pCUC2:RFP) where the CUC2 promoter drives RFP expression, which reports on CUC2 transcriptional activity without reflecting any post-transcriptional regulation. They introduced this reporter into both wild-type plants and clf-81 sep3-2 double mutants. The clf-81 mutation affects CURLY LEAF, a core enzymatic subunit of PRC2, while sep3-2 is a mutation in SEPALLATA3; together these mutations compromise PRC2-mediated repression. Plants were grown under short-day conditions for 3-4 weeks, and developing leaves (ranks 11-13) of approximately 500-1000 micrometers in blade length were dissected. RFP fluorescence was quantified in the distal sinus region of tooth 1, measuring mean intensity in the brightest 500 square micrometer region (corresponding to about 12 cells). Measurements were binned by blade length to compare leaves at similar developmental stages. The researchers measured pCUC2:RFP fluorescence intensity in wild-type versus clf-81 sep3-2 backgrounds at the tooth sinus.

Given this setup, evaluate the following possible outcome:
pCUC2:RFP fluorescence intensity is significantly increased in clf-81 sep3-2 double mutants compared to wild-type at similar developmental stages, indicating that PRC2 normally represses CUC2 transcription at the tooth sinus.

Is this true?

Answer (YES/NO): YES